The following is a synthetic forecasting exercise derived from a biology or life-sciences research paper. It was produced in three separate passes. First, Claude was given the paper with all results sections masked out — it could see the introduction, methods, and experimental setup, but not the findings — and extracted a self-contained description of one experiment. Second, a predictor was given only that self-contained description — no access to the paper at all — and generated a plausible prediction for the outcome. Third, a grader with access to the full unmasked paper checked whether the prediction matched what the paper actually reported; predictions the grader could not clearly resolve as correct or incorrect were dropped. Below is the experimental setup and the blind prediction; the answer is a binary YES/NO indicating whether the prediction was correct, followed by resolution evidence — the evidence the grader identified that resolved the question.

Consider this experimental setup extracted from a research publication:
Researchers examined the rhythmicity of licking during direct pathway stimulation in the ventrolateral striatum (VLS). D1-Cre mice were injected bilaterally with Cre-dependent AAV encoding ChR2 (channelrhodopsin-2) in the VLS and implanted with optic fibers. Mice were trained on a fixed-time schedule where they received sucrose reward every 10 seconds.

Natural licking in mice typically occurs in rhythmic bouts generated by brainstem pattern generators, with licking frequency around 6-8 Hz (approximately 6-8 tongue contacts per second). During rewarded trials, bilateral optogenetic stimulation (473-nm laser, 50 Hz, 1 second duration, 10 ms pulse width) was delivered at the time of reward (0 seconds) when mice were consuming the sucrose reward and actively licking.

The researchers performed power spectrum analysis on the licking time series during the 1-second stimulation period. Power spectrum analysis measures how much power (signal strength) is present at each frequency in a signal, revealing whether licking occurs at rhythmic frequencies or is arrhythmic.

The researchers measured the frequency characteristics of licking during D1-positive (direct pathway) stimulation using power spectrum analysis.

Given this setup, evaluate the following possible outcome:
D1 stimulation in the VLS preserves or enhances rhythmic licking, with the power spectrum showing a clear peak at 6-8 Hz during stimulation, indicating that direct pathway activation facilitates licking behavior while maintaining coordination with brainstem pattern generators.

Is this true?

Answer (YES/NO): NO